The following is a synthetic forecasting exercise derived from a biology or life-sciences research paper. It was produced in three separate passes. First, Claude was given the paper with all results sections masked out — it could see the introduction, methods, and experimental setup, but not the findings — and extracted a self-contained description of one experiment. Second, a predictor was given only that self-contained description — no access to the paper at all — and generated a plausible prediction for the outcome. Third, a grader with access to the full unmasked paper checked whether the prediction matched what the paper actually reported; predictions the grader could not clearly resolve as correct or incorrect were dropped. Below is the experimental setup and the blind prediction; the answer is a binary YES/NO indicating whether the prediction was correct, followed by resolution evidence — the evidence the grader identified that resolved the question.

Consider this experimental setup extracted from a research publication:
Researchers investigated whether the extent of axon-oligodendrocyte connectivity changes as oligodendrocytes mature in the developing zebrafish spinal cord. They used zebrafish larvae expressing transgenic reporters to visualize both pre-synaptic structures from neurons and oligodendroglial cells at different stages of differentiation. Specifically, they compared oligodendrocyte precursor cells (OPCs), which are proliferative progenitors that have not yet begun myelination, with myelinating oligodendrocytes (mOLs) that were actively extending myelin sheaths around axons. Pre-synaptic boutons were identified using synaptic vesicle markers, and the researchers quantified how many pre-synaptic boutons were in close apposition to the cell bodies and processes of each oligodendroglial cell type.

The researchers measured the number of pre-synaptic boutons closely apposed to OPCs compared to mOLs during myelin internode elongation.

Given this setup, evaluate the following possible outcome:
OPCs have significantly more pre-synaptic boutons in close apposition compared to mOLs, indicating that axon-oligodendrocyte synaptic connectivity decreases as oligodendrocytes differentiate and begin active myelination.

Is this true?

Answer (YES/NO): NO